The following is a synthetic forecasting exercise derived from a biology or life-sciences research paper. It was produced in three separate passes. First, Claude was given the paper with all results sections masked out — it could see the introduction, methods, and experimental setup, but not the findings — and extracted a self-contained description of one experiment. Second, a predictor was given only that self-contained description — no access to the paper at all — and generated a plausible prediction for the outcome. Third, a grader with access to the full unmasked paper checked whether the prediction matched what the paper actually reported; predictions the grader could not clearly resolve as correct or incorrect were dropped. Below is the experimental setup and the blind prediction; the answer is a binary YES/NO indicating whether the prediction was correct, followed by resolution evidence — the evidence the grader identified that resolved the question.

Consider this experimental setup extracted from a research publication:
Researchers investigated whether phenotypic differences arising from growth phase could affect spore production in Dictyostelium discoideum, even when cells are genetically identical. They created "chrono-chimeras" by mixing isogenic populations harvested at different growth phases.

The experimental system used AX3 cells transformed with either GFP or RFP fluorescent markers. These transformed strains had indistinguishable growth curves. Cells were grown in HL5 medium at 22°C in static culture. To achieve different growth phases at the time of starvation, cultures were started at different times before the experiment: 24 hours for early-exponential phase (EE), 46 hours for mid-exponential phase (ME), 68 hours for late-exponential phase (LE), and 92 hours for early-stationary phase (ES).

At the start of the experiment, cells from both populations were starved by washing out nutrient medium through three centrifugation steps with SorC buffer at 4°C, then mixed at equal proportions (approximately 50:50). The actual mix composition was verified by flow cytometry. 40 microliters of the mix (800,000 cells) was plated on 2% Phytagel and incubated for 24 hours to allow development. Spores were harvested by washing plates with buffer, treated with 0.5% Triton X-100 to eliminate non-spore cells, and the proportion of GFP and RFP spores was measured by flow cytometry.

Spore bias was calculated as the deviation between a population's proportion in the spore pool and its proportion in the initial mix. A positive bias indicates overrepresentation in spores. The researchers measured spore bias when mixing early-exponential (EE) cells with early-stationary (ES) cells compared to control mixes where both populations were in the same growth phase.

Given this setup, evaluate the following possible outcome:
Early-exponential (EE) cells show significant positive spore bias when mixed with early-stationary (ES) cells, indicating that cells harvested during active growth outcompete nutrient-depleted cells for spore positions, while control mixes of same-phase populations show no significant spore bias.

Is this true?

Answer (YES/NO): NO